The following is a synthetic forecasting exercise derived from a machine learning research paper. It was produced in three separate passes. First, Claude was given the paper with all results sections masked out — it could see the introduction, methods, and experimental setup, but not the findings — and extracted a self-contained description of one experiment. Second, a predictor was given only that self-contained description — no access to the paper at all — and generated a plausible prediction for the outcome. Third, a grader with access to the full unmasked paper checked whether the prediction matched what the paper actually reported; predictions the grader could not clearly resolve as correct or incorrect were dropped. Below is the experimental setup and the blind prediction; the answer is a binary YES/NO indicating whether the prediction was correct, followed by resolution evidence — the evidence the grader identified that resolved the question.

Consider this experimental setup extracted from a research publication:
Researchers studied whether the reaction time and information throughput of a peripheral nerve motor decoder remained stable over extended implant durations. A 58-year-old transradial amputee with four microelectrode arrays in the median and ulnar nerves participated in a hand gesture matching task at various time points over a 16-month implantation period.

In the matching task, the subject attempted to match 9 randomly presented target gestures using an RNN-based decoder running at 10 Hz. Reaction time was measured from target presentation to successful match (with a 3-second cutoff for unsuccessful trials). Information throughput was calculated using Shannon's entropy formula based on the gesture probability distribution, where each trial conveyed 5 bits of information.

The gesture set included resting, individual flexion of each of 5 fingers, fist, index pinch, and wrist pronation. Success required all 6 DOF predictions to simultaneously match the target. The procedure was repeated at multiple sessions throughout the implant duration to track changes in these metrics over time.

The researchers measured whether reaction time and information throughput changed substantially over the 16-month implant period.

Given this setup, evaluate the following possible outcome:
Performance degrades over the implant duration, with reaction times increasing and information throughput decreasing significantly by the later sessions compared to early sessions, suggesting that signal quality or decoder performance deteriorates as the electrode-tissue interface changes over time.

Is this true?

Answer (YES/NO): NO